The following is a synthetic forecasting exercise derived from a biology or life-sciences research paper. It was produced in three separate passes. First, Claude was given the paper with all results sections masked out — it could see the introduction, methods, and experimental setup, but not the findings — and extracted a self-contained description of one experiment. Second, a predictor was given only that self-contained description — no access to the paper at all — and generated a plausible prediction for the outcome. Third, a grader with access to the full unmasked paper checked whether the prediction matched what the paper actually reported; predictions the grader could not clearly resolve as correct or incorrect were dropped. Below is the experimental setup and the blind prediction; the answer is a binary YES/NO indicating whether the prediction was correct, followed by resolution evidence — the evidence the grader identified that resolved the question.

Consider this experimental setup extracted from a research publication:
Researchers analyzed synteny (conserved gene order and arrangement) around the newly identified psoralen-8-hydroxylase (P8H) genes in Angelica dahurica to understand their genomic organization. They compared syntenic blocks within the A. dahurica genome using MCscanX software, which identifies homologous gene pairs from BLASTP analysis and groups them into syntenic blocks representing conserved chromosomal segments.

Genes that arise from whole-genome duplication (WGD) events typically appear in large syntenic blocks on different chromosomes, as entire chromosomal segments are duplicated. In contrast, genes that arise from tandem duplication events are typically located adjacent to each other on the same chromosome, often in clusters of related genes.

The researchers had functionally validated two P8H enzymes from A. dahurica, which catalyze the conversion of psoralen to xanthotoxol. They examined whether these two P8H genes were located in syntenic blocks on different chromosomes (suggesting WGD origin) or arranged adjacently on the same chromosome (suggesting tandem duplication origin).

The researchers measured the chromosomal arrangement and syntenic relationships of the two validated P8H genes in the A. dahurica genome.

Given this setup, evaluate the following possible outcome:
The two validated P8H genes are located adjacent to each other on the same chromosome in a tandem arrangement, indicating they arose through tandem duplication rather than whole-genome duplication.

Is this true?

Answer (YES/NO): NO